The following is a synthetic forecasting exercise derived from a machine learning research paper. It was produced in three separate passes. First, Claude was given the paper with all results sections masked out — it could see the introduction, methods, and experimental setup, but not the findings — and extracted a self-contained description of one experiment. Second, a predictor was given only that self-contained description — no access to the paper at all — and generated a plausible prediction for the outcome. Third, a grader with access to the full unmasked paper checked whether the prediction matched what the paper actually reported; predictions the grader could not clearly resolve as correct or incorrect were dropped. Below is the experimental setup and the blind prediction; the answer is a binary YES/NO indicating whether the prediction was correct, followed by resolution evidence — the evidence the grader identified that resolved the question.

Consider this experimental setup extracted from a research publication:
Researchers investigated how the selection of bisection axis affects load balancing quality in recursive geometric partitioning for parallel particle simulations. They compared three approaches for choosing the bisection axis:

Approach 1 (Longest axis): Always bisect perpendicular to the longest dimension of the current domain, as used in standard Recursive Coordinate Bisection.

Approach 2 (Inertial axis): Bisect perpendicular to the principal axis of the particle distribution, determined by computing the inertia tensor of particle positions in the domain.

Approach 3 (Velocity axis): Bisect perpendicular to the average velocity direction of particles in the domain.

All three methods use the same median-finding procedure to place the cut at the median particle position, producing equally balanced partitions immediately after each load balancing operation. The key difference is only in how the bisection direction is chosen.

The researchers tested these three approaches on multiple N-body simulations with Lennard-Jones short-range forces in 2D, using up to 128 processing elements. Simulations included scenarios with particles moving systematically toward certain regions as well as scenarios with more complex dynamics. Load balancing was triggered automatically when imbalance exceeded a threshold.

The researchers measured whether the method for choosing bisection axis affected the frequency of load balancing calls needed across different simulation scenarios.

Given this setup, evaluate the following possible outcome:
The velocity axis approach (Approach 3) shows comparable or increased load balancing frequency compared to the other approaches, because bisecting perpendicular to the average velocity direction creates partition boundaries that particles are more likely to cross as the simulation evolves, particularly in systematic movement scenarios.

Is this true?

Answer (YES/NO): NO